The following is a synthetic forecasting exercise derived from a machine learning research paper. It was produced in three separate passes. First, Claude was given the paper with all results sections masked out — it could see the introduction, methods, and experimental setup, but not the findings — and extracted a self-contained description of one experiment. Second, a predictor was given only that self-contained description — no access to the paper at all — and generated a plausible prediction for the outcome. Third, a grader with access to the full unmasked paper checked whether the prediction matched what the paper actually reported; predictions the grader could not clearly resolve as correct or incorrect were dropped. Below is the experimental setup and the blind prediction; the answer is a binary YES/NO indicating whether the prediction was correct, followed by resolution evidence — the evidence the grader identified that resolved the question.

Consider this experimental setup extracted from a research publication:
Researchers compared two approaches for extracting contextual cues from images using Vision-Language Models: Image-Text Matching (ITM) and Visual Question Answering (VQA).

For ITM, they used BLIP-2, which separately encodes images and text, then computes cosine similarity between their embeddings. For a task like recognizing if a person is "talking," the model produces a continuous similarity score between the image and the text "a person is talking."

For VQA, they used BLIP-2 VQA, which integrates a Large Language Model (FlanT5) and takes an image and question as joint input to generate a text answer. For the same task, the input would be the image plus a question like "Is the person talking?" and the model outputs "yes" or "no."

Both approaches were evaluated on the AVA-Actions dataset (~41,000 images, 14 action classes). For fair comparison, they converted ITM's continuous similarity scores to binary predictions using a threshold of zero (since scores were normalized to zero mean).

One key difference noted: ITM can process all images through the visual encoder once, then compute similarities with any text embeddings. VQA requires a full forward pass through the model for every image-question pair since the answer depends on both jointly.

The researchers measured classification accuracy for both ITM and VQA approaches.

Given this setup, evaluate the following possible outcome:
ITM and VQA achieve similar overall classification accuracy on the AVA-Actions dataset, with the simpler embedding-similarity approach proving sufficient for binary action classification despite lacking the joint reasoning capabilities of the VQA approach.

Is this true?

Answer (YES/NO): NO